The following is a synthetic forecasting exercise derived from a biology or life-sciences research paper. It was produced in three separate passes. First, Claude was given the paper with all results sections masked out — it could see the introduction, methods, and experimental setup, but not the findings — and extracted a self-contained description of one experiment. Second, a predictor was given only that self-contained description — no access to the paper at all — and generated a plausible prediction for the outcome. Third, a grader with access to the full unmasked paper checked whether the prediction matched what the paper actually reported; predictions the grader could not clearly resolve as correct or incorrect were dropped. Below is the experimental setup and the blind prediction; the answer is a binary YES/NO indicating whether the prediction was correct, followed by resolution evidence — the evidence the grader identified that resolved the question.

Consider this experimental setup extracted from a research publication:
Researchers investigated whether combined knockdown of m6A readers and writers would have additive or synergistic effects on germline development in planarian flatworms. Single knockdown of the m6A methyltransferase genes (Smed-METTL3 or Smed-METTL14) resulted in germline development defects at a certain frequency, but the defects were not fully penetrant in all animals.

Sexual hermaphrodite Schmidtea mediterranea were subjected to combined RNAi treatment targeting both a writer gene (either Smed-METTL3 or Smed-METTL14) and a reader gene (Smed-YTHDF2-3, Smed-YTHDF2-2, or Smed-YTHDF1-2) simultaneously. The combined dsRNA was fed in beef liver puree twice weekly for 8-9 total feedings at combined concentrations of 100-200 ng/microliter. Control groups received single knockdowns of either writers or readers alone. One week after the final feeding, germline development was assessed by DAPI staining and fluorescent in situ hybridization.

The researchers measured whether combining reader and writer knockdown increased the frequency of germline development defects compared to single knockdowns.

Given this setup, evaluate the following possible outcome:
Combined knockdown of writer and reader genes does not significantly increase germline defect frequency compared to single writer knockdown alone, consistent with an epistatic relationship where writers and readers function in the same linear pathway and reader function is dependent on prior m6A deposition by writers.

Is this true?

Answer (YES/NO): NO